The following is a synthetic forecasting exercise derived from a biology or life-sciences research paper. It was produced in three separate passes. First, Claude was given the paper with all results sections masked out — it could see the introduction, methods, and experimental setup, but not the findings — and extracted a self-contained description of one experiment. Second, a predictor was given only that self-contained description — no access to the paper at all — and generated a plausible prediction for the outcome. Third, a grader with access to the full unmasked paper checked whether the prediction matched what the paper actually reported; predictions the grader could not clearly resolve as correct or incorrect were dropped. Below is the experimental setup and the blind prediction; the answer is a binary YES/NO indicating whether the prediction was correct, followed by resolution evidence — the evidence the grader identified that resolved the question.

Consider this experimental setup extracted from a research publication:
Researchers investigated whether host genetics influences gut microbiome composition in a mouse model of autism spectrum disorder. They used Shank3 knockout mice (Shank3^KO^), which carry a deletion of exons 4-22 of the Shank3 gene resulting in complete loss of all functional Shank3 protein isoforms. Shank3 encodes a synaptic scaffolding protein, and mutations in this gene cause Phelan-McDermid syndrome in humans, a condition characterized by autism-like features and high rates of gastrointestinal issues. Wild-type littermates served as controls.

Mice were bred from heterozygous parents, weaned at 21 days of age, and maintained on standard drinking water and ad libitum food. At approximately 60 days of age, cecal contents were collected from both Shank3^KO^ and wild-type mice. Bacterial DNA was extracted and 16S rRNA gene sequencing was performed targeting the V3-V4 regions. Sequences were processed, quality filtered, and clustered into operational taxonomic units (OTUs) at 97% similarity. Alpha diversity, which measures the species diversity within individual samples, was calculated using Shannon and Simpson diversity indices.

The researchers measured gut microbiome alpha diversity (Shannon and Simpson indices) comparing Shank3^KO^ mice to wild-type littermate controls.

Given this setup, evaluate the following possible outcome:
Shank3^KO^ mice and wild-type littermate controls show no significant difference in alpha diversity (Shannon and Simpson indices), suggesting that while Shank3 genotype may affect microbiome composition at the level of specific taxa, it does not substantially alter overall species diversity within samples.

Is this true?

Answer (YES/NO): NO